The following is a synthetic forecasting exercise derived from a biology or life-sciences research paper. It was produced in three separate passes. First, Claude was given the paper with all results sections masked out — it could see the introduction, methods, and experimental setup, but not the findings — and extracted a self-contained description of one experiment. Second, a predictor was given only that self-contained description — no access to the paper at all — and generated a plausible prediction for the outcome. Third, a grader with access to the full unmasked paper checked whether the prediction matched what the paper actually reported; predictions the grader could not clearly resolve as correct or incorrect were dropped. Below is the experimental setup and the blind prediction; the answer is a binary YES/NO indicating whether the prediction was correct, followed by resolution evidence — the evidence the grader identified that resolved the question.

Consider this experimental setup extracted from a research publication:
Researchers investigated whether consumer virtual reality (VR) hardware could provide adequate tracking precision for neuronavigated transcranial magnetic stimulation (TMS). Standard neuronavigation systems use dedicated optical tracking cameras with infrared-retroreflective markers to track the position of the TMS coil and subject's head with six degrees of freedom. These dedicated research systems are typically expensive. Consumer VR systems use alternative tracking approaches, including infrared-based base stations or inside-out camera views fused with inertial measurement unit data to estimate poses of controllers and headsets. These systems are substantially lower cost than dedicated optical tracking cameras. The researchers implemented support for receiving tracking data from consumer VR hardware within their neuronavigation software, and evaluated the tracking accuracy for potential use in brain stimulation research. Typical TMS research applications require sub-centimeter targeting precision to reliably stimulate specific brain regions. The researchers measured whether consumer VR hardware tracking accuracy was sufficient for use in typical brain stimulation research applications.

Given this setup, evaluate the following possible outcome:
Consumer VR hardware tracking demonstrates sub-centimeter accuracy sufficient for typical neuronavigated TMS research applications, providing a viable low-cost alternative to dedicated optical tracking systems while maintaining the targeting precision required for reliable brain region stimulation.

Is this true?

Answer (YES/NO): NO